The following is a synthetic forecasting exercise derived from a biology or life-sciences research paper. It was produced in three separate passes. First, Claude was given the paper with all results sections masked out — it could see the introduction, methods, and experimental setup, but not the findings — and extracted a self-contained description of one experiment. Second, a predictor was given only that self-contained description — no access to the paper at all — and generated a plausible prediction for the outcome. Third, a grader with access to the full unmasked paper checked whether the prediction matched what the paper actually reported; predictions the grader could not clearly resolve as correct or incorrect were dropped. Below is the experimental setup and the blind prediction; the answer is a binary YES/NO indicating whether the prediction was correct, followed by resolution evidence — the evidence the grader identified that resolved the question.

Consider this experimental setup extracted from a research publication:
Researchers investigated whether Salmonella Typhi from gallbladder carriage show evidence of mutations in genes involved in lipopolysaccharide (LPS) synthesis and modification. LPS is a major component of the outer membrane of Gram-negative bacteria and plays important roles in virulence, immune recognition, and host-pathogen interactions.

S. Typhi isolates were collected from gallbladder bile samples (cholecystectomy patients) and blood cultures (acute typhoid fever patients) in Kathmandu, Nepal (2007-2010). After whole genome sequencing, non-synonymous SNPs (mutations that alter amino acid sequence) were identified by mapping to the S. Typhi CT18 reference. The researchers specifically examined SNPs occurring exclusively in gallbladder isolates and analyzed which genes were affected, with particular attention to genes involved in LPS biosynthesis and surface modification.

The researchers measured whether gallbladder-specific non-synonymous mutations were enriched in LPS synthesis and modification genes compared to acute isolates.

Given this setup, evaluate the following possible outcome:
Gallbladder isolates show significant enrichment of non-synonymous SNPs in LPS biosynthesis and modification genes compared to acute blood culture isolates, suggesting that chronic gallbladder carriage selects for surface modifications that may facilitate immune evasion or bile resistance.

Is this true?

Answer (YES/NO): NO